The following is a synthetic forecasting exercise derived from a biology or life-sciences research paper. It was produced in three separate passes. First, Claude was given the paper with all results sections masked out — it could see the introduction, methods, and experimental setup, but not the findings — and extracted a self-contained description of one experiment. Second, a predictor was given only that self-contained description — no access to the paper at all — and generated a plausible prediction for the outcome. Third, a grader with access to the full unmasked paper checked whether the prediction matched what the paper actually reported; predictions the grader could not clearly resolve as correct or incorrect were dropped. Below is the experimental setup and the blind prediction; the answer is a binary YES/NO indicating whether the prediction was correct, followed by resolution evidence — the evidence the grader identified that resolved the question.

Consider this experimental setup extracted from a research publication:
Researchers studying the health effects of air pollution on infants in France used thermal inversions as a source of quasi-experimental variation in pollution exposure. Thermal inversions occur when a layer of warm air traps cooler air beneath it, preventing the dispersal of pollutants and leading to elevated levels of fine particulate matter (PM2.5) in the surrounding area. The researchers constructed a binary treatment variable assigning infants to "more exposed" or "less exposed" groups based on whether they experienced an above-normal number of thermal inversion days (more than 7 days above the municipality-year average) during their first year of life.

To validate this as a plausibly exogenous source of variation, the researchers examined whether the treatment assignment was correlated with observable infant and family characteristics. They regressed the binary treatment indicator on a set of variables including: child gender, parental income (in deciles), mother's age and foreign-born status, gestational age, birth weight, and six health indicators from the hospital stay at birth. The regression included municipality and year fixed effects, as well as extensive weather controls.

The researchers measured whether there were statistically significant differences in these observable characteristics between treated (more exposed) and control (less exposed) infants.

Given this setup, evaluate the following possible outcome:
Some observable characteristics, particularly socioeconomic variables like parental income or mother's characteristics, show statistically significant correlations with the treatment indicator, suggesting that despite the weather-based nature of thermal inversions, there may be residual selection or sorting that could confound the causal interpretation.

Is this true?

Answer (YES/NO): NO